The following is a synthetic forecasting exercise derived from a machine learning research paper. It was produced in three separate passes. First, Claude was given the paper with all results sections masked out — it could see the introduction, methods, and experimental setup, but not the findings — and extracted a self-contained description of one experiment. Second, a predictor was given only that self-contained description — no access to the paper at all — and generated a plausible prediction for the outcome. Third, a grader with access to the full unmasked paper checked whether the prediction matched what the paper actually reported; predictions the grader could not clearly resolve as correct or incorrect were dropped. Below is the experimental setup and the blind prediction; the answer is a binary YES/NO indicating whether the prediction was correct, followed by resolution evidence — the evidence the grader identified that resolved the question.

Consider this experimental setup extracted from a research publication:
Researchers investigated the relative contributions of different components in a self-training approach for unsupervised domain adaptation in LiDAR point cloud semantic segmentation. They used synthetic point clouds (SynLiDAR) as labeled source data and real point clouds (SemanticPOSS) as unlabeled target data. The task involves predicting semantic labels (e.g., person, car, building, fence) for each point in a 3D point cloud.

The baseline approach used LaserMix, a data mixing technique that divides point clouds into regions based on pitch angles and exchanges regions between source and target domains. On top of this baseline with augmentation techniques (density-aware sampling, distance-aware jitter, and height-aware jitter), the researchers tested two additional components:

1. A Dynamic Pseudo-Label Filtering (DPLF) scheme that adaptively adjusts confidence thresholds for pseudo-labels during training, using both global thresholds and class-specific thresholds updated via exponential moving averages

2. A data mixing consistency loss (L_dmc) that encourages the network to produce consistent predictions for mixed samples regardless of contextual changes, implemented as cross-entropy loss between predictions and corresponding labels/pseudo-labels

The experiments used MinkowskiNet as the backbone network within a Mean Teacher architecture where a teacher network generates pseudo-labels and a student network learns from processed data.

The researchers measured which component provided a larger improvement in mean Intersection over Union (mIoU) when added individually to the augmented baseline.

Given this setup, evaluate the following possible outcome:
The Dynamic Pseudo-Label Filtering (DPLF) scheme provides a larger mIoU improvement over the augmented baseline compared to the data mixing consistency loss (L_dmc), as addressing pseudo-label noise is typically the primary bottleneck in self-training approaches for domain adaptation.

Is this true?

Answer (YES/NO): YES